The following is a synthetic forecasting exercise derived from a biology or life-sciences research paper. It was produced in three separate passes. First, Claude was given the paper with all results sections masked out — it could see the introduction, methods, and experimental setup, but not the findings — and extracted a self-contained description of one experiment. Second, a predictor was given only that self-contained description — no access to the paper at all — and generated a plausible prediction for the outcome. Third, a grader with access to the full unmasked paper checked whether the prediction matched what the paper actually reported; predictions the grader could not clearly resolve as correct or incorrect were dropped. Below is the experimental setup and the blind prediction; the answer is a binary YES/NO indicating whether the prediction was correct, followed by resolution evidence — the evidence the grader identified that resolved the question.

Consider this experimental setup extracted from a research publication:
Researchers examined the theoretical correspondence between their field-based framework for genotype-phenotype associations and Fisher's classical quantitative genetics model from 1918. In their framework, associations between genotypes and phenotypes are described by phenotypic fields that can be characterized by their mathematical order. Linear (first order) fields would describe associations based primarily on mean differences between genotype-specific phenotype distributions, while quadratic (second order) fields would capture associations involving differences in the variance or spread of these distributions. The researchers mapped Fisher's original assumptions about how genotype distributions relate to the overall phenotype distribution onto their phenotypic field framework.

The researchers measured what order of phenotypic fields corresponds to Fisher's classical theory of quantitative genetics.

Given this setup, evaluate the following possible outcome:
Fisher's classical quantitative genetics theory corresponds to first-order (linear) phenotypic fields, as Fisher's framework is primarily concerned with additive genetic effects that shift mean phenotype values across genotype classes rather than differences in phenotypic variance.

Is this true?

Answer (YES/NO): YES